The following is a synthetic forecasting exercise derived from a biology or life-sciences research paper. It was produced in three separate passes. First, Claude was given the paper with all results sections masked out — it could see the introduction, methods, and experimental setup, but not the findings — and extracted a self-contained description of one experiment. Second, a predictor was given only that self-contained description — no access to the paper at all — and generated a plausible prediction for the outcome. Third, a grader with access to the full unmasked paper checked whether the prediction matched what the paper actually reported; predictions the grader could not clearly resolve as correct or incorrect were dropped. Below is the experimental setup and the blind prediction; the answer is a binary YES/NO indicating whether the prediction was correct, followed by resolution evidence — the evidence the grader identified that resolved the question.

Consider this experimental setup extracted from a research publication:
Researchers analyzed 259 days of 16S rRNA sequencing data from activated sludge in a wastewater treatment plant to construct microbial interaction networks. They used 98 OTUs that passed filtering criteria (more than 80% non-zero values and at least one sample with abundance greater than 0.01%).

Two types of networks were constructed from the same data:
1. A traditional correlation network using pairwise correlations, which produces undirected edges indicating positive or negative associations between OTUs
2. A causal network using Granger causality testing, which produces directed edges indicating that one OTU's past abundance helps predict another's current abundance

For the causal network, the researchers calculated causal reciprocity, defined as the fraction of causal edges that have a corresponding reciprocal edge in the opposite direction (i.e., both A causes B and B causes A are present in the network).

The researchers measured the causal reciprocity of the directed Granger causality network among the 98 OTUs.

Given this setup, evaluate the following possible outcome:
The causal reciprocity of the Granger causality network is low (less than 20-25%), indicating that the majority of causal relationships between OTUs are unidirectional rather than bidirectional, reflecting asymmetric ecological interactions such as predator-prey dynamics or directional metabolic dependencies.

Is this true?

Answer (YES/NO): NO